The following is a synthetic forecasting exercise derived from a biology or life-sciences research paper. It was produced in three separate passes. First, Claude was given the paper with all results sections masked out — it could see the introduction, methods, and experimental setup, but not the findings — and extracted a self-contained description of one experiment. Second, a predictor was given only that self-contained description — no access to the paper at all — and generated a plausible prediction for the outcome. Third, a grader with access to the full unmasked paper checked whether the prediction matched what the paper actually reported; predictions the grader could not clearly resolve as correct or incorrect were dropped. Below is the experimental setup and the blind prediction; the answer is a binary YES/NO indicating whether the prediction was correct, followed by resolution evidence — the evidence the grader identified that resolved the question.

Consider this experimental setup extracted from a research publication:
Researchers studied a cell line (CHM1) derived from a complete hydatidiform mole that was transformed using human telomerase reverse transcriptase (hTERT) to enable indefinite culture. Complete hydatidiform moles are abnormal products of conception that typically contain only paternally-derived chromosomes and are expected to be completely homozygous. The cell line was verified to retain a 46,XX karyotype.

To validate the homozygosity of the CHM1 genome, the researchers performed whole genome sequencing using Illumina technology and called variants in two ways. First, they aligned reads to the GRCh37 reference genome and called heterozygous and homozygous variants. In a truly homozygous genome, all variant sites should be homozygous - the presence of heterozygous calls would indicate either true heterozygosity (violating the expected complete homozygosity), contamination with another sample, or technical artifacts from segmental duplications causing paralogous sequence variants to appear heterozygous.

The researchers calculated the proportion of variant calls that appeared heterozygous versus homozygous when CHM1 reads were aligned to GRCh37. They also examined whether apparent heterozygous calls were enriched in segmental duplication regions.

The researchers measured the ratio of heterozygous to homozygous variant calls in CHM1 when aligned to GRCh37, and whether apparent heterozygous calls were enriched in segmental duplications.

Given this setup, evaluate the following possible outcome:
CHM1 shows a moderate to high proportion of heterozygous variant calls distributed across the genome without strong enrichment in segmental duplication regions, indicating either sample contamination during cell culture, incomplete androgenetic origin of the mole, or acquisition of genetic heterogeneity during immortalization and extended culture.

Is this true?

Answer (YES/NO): NO